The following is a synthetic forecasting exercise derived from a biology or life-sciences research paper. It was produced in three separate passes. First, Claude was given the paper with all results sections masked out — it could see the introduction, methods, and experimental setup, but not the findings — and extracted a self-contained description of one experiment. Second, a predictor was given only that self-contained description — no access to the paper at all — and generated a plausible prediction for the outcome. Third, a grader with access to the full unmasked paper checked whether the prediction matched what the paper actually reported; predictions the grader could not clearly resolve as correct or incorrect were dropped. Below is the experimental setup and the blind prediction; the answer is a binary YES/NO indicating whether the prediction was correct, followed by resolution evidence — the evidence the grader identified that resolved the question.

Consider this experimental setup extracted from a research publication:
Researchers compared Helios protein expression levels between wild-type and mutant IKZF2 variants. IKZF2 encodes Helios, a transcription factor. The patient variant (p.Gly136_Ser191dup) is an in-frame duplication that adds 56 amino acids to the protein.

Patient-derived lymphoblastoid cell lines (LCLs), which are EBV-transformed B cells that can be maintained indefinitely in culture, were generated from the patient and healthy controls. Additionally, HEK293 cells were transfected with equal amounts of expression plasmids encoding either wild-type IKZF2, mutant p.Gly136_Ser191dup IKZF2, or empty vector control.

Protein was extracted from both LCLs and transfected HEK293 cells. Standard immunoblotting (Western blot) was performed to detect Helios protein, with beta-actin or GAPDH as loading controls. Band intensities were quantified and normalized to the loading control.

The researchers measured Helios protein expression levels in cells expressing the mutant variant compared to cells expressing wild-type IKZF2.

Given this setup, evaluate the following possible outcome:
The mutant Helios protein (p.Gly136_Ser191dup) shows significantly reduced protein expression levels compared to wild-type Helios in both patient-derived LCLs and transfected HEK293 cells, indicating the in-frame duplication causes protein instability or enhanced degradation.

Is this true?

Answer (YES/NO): YES